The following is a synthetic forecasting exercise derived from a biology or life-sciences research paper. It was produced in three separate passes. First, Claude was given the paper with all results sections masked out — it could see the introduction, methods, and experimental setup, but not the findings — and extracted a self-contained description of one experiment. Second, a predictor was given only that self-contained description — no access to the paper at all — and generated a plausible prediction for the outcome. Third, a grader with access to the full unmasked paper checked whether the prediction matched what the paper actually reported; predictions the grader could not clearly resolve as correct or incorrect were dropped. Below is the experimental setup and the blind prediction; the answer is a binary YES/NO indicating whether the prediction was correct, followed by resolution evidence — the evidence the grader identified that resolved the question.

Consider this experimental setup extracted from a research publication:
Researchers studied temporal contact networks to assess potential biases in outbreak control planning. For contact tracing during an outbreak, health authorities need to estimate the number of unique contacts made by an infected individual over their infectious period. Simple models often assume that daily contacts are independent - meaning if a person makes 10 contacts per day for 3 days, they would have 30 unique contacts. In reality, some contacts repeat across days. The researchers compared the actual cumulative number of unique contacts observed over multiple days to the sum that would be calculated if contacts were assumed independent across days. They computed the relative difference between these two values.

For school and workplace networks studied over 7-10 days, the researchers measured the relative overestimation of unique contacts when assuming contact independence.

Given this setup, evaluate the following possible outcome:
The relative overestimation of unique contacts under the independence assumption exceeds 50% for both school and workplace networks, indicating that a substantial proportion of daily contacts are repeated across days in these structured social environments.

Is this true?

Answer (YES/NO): YES